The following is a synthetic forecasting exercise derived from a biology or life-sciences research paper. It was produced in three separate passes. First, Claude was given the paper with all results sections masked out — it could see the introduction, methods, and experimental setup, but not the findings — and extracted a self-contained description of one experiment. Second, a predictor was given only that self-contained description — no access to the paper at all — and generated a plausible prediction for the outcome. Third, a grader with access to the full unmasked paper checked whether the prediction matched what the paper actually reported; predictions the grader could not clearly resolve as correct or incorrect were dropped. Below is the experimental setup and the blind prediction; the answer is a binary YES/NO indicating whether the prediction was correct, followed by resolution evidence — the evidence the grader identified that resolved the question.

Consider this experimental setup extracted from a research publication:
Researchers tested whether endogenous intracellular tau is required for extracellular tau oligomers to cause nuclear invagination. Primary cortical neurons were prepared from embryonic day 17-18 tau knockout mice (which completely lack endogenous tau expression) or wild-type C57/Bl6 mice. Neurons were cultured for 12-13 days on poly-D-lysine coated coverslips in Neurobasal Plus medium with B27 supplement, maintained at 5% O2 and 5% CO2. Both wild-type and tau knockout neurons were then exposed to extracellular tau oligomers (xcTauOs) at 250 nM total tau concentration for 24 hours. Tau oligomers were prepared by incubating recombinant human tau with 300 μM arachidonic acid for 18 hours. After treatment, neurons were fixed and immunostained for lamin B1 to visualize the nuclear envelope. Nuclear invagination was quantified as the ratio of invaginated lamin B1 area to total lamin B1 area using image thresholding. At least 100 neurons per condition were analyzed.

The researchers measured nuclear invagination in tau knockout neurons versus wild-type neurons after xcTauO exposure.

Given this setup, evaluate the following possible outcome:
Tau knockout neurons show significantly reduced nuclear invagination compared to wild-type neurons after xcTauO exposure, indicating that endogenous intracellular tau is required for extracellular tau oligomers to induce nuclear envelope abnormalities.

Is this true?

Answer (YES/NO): YES